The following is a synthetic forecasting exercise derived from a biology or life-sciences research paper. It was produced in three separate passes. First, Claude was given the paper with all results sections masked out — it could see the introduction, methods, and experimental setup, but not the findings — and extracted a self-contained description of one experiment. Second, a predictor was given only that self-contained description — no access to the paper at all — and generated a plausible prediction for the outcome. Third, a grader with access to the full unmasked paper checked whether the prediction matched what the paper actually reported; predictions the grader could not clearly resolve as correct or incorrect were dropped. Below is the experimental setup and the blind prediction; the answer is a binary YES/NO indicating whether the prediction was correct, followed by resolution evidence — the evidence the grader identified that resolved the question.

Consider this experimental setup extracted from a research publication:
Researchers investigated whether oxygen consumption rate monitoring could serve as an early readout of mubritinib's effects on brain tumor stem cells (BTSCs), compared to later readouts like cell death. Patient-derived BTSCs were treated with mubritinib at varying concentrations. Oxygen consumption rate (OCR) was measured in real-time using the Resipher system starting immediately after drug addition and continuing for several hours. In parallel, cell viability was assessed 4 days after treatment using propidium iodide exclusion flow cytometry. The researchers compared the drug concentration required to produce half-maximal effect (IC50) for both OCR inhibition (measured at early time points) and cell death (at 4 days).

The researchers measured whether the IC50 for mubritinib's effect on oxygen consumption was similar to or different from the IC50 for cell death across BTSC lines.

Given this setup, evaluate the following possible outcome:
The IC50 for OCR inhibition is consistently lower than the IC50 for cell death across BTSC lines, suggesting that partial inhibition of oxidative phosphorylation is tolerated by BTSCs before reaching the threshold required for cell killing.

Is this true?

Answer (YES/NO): NO